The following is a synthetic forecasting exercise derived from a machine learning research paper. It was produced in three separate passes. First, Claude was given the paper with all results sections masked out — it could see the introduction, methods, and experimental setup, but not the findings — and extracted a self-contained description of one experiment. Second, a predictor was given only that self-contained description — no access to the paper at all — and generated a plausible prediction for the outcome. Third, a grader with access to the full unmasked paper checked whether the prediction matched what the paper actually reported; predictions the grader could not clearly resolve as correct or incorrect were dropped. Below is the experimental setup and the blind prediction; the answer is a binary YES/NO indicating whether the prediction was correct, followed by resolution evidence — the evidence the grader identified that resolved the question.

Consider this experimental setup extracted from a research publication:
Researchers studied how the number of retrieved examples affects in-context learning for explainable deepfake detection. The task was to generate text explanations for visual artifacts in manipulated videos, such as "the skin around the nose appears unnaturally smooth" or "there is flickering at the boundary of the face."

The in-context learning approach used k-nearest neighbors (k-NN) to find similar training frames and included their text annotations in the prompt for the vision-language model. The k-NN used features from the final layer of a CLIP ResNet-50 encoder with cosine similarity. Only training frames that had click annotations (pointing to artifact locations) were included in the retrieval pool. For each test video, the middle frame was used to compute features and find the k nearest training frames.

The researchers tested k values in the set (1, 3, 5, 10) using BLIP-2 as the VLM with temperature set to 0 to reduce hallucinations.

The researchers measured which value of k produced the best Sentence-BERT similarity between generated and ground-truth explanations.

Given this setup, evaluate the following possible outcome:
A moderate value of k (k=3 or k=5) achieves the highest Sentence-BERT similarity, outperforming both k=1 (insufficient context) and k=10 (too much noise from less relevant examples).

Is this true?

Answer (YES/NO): YES